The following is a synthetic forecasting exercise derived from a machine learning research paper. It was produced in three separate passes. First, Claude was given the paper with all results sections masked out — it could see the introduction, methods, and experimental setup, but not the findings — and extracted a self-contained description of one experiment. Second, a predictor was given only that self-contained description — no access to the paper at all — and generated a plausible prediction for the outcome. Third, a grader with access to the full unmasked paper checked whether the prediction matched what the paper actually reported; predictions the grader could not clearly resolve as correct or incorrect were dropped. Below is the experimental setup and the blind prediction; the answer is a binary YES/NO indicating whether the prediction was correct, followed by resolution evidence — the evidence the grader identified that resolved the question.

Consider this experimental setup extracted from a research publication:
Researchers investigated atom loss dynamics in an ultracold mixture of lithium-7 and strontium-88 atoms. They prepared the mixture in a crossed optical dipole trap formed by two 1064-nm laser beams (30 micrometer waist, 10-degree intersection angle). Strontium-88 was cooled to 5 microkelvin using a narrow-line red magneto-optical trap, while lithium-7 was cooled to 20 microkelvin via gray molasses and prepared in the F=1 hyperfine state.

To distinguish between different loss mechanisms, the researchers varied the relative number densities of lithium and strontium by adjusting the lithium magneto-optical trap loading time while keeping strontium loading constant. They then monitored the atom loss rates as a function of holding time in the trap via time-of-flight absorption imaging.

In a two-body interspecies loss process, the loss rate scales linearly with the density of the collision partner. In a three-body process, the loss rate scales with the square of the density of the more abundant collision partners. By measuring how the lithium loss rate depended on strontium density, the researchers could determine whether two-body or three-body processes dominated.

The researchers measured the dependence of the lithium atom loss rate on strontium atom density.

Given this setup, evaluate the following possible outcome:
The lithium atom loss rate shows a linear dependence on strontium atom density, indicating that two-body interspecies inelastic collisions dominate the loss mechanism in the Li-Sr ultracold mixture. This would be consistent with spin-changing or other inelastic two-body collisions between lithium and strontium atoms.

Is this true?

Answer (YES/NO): NO